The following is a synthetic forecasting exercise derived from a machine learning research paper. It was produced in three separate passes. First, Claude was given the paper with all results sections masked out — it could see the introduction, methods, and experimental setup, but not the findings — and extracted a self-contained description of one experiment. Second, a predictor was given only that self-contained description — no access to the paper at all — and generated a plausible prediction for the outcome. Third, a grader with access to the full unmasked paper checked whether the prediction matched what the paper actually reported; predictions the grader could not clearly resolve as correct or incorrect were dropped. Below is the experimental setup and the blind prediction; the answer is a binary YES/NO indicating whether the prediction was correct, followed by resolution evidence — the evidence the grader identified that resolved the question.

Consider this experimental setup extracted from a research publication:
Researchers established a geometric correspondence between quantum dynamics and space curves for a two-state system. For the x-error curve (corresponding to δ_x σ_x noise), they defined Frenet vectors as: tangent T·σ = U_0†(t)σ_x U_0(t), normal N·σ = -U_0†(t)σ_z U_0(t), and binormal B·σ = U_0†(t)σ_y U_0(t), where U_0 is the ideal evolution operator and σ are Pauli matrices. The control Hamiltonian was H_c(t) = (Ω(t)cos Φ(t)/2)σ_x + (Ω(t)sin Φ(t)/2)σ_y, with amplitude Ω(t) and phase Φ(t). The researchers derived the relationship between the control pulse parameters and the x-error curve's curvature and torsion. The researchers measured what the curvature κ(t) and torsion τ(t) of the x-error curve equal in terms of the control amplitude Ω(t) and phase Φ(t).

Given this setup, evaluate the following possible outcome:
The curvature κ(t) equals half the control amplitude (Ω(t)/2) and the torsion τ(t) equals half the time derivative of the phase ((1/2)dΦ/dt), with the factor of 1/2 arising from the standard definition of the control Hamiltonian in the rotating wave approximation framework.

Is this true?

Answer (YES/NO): NO